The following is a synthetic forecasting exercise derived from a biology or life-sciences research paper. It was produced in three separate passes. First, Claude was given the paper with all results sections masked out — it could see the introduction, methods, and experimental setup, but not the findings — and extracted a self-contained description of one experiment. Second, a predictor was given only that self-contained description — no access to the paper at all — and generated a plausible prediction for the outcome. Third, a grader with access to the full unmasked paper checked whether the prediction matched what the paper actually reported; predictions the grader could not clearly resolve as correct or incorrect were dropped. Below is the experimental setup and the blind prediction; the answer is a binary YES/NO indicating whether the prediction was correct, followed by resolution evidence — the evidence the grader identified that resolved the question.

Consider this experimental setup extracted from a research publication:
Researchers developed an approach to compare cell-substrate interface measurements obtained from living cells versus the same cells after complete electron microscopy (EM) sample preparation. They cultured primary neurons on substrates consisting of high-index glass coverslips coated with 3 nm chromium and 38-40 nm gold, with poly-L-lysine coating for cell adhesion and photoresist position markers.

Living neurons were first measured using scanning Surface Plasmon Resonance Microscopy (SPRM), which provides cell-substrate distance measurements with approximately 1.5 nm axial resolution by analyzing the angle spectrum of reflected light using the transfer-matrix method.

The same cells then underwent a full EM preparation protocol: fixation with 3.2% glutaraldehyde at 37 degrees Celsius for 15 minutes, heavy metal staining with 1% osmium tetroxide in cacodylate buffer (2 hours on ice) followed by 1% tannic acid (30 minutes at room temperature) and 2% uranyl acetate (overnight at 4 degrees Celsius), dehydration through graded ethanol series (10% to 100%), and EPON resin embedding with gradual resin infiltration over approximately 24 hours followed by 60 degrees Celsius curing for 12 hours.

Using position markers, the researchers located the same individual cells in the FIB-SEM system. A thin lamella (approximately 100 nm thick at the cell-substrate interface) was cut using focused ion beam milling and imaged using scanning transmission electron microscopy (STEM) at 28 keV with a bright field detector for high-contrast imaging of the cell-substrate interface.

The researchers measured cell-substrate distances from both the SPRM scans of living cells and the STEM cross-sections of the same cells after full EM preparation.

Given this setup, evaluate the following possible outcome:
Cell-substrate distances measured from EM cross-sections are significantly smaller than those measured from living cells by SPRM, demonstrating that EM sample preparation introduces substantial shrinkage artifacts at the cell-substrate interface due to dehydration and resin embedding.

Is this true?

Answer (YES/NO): NO